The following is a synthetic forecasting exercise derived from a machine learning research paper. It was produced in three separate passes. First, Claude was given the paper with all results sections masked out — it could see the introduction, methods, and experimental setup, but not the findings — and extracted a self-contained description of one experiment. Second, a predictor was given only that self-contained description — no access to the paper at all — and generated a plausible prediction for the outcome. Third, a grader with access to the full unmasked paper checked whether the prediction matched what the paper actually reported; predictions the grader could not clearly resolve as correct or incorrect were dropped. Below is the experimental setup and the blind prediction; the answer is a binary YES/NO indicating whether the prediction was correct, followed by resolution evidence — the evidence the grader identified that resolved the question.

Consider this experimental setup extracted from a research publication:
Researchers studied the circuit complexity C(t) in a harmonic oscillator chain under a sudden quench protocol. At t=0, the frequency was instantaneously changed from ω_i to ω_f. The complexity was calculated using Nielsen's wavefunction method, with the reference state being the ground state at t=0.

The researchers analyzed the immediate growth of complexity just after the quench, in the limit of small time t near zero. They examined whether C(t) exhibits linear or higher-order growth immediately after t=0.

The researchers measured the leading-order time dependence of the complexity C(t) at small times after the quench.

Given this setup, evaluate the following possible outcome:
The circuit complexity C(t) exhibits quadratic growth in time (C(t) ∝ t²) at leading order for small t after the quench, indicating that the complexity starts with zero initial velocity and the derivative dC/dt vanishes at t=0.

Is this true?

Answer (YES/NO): NO